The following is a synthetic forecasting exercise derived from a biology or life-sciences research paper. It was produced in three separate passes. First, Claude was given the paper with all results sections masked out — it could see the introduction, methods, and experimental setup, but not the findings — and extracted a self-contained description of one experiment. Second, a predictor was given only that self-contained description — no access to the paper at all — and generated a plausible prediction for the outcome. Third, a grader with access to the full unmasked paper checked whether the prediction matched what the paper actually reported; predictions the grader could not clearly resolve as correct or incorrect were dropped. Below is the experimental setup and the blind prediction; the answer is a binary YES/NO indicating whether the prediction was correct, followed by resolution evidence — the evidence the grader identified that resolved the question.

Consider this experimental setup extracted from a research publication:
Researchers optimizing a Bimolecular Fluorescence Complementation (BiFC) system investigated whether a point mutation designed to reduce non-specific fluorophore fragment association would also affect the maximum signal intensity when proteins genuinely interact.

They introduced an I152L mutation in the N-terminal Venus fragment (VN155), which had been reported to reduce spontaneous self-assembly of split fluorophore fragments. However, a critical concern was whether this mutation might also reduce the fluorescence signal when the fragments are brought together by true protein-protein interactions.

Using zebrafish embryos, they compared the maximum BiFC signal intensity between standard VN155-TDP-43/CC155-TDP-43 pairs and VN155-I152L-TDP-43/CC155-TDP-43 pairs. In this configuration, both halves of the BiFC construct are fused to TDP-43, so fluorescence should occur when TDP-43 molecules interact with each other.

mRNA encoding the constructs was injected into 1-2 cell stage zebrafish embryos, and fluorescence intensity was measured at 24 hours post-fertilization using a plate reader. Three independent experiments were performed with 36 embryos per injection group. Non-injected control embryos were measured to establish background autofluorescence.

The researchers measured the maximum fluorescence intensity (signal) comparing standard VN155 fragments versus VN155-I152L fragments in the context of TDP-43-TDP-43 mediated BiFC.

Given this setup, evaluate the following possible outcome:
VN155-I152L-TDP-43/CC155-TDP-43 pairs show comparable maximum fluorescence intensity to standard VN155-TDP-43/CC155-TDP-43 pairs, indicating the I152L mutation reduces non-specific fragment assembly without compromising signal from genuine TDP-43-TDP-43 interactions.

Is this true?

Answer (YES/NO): YES